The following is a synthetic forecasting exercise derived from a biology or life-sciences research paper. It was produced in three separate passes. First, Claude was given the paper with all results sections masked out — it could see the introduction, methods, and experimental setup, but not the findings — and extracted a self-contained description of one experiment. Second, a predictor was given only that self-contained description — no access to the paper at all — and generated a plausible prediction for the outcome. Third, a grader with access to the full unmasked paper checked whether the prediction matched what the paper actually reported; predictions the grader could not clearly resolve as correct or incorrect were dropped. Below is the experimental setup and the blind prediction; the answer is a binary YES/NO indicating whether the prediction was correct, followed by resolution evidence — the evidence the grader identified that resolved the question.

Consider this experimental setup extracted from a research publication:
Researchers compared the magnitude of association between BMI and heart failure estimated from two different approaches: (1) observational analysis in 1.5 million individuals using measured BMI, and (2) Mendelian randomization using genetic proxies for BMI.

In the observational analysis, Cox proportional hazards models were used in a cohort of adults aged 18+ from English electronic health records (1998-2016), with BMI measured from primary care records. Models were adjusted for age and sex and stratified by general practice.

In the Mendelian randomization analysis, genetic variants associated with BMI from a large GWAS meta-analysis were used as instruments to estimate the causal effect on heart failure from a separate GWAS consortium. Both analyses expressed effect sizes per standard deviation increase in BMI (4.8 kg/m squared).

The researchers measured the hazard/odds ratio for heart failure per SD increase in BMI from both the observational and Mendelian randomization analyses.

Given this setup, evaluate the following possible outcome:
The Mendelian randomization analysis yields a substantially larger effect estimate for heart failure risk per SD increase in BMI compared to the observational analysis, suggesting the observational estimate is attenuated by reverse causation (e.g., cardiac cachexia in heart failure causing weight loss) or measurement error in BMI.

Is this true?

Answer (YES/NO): YES